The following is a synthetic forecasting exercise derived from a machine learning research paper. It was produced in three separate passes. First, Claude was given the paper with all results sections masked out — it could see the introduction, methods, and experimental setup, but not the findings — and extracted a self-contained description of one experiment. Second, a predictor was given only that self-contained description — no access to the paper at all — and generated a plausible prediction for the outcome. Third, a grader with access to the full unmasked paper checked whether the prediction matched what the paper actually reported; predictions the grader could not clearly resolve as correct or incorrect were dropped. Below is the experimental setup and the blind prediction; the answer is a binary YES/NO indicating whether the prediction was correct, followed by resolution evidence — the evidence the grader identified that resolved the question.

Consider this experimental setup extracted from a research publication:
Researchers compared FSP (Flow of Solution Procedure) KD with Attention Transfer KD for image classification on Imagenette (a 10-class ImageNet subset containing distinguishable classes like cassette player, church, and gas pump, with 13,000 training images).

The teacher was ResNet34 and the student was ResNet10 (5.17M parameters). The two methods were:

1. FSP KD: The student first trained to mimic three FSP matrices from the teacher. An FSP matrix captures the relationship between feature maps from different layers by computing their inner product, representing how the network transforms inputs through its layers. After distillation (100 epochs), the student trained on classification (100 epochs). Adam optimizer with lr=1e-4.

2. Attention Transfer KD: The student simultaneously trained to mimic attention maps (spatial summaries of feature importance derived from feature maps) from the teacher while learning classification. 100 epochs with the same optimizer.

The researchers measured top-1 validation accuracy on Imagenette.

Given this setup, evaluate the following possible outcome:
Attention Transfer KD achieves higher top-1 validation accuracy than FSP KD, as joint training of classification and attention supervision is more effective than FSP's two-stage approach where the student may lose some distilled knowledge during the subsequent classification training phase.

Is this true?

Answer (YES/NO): NO